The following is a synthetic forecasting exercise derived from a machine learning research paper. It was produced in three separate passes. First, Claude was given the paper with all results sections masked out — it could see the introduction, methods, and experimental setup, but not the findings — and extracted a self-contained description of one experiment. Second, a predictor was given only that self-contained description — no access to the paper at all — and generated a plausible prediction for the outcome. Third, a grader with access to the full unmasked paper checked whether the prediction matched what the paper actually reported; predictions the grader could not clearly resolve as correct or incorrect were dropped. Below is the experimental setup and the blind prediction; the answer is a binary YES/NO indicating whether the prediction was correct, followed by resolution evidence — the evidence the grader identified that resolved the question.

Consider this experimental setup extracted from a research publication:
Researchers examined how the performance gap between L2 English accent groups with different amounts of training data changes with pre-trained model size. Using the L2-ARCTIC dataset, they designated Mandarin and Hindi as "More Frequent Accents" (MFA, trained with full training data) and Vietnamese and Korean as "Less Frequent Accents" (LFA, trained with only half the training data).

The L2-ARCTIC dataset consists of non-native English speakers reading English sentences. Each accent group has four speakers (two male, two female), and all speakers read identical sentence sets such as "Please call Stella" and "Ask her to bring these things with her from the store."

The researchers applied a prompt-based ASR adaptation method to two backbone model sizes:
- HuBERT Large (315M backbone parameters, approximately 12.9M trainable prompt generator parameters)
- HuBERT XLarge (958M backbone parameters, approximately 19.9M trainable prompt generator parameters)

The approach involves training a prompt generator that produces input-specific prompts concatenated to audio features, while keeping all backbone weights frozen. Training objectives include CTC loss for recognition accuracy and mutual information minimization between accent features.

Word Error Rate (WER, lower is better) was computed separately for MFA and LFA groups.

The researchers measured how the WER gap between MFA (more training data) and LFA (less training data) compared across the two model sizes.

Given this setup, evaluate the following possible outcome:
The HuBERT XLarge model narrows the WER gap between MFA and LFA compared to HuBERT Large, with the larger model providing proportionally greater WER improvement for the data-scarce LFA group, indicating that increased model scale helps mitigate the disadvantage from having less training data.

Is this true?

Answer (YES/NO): YES